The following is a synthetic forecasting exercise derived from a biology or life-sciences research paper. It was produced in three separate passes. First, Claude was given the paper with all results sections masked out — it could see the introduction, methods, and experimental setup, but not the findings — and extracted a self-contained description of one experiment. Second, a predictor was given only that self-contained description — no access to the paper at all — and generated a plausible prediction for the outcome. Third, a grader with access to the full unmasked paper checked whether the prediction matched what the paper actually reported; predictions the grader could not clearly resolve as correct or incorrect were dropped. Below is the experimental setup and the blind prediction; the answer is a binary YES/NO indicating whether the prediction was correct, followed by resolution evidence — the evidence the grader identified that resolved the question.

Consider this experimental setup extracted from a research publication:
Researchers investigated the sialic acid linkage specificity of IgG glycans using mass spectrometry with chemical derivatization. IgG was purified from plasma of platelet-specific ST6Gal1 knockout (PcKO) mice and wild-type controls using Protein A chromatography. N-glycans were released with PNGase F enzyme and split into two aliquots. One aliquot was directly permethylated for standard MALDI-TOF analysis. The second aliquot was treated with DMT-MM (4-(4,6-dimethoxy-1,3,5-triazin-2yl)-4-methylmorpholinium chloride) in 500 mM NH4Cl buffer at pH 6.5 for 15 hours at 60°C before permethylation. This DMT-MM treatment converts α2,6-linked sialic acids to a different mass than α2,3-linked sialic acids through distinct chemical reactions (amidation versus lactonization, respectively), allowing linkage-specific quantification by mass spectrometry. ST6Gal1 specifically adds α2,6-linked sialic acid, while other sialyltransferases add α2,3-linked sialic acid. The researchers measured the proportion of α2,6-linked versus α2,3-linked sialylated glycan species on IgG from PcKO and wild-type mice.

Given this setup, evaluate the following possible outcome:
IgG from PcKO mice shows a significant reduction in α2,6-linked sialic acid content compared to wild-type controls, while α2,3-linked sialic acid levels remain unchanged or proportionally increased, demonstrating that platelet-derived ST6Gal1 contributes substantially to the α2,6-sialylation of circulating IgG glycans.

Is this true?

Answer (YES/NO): NO